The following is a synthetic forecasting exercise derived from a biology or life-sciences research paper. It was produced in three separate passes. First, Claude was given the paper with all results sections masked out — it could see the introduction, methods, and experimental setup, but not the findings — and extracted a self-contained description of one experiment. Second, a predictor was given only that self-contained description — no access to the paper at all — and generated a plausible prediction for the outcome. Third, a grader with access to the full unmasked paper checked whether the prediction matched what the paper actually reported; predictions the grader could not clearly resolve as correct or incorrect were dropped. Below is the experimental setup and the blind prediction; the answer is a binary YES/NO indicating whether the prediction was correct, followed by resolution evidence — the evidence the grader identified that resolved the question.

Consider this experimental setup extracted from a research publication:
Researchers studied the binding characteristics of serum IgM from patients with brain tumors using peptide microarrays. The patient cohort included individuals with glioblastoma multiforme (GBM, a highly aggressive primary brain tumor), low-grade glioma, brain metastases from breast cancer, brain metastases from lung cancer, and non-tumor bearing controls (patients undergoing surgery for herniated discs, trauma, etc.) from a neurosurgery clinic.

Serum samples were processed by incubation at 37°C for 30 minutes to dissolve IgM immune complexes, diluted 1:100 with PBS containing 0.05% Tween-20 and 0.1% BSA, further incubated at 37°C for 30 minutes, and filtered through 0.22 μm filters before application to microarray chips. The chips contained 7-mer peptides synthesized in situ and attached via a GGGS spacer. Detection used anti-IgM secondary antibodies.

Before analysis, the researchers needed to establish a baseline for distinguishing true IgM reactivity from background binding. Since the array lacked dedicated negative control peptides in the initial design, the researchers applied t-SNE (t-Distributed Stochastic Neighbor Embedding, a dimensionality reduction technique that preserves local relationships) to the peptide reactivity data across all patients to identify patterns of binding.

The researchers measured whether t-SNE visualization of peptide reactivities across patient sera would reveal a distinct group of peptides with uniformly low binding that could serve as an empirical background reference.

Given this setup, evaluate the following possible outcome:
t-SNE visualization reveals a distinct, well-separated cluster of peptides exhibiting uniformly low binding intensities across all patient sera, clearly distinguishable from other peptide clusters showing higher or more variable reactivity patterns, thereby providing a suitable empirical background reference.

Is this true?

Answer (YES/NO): YES